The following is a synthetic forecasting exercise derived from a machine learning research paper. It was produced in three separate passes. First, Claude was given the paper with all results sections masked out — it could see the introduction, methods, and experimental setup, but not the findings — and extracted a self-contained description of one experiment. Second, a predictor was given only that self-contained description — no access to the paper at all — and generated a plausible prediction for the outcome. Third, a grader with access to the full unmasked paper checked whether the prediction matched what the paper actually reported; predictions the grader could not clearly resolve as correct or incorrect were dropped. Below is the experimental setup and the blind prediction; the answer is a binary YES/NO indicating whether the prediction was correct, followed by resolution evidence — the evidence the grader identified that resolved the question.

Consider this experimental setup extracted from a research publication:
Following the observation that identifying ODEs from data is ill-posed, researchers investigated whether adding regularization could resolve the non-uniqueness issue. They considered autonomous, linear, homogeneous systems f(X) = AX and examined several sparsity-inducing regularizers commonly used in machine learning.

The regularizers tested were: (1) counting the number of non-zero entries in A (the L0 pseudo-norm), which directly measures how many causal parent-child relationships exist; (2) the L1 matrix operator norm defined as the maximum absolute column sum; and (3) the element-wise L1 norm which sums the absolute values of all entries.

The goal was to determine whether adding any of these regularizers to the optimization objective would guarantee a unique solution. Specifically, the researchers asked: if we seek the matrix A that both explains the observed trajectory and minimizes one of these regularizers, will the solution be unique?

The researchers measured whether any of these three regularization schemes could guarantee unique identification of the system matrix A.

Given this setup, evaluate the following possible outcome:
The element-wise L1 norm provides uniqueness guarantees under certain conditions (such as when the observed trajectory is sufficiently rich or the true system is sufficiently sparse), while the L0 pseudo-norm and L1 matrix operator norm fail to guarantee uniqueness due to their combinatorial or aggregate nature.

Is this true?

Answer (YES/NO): NO